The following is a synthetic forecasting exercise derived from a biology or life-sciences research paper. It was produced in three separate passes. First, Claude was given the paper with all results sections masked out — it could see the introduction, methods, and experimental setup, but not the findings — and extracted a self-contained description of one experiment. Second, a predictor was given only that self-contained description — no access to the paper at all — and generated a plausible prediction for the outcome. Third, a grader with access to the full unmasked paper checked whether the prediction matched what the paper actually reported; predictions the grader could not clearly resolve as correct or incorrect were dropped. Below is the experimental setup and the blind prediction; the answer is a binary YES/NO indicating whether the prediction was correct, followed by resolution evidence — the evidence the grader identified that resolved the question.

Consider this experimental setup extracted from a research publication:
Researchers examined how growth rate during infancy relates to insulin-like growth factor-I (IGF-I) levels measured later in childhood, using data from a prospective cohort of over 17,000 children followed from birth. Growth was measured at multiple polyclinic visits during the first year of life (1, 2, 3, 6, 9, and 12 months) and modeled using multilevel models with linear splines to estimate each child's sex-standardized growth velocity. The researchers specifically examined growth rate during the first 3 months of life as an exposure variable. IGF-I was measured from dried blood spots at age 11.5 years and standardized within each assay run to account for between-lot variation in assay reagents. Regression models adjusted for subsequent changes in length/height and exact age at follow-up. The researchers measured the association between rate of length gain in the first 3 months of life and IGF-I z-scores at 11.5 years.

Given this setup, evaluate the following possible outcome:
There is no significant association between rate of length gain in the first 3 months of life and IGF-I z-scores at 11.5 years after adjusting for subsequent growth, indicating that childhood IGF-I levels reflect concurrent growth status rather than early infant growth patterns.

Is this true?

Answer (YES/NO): YES